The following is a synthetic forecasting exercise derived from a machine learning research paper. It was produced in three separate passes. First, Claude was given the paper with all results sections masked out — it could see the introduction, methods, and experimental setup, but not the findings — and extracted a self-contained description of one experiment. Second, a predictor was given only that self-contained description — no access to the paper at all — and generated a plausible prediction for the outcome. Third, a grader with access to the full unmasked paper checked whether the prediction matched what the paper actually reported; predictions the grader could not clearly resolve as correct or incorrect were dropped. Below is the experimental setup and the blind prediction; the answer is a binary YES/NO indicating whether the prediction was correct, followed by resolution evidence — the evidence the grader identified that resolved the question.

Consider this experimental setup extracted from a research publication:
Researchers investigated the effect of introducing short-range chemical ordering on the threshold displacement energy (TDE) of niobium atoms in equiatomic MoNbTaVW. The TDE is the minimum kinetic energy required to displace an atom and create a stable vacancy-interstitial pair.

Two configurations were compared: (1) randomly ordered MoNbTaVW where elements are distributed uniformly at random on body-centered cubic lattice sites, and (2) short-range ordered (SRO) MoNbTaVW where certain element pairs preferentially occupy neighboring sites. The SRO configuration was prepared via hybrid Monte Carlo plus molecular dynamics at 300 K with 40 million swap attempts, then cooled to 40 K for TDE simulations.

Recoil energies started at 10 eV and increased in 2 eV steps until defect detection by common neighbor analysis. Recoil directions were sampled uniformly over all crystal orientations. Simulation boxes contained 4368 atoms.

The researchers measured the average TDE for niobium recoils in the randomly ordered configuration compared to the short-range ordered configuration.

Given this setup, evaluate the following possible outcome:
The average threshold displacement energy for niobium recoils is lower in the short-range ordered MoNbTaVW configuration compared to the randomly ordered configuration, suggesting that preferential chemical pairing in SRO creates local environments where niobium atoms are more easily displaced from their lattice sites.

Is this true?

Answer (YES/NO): NO